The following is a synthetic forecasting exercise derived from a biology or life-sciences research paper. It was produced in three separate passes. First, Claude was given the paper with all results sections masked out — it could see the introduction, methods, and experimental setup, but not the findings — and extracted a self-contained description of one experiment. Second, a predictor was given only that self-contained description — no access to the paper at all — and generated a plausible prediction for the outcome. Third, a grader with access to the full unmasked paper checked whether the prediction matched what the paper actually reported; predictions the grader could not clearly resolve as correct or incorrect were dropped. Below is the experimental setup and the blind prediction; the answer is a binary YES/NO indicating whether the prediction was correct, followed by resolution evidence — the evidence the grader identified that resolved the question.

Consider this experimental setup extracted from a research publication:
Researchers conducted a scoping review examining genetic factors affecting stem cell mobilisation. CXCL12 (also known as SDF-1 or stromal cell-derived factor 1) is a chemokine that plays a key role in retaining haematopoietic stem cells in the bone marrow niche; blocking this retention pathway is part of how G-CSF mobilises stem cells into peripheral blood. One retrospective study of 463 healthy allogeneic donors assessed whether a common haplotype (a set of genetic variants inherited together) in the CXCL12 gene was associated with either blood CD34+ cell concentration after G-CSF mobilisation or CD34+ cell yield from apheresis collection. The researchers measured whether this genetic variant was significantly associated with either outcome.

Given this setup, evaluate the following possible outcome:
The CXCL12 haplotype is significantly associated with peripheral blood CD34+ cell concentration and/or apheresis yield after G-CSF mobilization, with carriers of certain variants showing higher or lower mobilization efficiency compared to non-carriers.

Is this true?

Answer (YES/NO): NO